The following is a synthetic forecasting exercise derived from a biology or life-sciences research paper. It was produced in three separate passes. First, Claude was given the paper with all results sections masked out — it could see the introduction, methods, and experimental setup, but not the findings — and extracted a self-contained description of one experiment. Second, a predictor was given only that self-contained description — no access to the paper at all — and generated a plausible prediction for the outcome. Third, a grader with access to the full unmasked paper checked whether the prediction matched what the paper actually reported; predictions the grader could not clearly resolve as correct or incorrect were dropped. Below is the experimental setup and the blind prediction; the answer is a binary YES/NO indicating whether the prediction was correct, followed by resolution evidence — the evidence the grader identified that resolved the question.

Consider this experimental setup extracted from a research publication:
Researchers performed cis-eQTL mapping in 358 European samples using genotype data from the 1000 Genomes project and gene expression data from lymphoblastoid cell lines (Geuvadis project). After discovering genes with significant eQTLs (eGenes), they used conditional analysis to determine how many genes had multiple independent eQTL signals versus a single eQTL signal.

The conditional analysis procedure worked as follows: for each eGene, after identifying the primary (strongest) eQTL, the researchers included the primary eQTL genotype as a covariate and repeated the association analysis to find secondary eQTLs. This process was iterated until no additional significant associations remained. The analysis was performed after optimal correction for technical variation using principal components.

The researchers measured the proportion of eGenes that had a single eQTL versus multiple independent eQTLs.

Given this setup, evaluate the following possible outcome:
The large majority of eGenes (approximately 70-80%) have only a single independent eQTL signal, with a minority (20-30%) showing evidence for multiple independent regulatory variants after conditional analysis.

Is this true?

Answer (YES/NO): NO